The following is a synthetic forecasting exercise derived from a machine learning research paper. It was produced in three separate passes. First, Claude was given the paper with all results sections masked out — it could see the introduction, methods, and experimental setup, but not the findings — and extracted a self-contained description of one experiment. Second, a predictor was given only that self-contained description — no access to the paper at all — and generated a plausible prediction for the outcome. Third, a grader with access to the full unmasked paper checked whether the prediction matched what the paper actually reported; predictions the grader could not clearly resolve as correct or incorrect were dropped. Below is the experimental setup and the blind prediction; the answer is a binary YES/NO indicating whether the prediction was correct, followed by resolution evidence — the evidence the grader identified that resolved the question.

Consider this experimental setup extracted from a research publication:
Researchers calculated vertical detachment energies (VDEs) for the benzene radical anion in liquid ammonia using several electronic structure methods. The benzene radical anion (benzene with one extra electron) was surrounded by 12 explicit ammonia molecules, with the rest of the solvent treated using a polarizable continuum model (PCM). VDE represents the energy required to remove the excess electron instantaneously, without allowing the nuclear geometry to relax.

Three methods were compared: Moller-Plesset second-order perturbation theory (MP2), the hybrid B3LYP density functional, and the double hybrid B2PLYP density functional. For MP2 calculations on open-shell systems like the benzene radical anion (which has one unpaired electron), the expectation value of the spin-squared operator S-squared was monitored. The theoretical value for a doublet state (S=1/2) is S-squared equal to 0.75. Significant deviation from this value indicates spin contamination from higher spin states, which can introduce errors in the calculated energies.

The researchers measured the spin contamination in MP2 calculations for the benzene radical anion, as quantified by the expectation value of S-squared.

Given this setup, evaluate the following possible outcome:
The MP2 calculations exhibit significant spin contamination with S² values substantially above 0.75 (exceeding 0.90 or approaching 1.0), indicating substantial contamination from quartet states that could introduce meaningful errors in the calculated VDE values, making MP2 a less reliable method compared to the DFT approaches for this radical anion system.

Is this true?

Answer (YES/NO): NO